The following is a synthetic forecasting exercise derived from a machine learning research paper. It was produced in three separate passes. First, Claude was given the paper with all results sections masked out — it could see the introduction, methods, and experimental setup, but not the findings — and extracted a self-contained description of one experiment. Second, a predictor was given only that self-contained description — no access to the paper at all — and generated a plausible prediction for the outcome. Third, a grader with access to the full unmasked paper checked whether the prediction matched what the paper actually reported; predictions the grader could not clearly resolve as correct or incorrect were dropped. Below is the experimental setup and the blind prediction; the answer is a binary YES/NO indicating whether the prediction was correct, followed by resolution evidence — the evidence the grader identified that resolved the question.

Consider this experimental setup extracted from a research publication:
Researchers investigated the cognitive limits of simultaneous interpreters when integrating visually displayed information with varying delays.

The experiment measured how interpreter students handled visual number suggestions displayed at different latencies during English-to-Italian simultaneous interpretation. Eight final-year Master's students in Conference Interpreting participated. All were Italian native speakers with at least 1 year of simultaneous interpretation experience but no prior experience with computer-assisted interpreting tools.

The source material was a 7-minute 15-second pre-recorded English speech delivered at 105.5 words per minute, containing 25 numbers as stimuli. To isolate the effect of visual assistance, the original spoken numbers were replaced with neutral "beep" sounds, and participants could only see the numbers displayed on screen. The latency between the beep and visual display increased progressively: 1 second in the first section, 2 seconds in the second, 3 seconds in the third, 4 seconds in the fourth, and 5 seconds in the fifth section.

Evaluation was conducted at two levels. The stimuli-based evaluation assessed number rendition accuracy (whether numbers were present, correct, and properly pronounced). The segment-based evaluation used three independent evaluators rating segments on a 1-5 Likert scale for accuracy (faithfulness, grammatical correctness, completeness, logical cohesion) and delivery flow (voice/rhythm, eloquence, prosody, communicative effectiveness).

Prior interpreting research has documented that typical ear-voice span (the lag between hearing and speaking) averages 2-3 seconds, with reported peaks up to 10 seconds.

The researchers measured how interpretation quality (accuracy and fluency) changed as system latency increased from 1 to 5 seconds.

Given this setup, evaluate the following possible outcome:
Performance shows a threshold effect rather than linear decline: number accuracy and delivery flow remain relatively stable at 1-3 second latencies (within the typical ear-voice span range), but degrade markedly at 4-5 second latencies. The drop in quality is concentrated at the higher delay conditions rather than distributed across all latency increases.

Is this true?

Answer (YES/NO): YES